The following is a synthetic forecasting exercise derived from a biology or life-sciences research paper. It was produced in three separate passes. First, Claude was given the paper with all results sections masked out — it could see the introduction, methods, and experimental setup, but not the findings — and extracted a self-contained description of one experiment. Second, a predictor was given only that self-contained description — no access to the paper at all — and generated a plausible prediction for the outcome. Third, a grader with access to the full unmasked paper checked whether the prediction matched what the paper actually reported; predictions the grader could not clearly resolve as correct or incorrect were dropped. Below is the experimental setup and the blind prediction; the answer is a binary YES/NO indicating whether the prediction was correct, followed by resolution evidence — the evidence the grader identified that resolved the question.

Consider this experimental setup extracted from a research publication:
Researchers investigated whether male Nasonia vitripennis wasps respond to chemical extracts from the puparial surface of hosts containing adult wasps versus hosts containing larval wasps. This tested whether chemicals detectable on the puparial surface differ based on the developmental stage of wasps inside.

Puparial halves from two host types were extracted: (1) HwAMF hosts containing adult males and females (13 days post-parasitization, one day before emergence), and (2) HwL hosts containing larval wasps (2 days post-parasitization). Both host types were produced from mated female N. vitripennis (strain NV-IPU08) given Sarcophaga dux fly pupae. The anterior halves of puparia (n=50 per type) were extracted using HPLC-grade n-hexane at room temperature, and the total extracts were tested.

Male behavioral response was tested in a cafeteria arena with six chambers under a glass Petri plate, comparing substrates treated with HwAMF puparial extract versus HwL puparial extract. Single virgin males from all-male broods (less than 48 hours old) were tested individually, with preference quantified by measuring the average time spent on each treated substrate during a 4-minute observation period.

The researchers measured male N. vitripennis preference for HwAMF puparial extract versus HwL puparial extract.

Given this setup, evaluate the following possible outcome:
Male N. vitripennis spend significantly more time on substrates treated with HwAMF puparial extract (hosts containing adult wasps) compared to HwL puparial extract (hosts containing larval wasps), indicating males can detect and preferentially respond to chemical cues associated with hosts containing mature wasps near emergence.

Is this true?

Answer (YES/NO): YES